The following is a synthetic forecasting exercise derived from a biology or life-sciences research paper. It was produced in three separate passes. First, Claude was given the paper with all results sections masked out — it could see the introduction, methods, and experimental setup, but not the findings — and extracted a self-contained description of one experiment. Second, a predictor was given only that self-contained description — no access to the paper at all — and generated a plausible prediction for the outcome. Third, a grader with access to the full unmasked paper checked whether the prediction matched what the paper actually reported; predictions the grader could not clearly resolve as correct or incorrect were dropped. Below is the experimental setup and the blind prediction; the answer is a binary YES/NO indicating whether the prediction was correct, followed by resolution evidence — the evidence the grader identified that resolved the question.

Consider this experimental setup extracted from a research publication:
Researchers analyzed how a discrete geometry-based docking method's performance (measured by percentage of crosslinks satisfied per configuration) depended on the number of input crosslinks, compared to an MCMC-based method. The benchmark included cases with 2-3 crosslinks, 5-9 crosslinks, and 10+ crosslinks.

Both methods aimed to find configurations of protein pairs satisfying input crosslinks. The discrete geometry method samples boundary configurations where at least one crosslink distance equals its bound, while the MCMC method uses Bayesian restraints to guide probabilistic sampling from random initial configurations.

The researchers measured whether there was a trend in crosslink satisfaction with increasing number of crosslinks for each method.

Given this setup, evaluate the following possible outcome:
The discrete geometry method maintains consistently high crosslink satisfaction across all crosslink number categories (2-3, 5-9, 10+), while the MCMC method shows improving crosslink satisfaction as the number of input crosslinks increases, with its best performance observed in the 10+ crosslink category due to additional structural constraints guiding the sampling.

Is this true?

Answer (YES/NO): YES